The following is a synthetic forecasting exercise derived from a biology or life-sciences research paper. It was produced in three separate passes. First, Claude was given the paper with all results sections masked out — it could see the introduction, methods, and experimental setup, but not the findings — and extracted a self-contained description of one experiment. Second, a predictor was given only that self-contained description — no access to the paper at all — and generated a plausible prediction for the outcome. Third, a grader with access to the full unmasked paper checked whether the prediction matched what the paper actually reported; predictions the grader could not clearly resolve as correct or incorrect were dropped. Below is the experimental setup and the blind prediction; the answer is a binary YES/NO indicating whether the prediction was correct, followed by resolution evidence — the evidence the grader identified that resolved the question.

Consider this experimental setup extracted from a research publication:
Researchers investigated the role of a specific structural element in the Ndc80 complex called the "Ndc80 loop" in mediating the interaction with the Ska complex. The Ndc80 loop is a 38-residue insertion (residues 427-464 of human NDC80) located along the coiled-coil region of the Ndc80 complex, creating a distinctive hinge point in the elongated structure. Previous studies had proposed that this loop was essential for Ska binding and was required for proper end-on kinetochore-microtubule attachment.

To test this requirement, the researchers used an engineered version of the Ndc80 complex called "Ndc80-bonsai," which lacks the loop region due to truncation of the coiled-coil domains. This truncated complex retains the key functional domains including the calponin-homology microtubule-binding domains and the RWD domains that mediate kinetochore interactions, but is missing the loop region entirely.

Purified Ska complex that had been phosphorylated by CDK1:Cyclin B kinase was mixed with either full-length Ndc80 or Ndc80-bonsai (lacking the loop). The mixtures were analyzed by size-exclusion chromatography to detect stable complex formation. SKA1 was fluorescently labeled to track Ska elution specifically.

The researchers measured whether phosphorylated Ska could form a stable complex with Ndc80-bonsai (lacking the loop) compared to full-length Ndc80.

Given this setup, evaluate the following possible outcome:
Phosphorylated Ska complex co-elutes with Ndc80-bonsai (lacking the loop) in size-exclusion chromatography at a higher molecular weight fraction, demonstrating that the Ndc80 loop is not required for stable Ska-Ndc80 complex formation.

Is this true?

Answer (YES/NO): NO